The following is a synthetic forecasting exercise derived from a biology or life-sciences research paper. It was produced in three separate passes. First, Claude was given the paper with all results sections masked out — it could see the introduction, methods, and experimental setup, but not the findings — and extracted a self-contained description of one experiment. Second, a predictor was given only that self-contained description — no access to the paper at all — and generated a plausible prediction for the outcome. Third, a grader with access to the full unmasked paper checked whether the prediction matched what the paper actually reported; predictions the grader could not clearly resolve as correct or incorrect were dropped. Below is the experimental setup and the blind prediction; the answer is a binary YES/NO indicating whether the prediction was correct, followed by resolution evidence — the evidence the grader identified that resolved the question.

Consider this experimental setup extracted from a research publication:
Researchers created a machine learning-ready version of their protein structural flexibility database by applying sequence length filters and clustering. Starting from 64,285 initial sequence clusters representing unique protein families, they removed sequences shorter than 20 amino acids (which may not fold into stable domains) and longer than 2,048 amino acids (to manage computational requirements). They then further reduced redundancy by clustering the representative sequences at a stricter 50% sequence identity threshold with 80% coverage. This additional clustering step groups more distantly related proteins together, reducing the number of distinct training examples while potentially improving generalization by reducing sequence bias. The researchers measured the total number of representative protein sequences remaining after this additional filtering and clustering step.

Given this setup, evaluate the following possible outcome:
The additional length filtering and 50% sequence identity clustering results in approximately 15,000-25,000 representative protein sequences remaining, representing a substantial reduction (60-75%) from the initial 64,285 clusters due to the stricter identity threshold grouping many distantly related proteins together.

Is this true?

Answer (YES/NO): NO